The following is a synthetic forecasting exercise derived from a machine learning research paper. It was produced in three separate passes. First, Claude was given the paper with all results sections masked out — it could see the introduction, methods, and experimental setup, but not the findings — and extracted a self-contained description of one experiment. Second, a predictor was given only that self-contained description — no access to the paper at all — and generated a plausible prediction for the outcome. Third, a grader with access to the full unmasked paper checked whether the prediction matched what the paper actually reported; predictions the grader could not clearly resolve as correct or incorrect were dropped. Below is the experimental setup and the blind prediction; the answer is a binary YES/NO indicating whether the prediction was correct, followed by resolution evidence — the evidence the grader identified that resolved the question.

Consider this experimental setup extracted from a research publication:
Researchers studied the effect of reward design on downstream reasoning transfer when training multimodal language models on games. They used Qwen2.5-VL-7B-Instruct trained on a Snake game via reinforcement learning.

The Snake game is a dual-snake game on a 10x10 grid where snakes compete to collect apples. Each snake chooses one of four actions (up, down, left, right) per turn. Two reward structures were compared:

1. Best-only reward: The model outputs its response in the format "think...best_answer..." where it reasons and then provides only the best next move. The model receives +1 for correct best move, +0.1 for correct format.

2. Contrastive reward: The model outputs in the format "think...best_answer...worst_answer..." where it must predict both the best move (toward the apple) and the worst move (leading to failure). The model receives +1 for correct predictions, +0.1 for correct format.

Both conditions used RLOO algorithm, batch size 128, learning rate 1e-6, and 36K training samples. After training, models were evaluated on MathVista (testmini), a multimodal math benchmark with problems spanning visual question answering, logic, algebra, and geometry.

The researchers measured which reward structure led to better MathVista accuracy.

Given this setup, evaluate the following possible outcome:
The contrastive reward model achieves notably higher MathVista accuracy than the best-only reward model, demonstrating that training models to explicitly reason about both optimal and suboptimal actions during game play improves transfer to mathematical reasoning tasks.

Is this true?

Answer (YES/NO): YES